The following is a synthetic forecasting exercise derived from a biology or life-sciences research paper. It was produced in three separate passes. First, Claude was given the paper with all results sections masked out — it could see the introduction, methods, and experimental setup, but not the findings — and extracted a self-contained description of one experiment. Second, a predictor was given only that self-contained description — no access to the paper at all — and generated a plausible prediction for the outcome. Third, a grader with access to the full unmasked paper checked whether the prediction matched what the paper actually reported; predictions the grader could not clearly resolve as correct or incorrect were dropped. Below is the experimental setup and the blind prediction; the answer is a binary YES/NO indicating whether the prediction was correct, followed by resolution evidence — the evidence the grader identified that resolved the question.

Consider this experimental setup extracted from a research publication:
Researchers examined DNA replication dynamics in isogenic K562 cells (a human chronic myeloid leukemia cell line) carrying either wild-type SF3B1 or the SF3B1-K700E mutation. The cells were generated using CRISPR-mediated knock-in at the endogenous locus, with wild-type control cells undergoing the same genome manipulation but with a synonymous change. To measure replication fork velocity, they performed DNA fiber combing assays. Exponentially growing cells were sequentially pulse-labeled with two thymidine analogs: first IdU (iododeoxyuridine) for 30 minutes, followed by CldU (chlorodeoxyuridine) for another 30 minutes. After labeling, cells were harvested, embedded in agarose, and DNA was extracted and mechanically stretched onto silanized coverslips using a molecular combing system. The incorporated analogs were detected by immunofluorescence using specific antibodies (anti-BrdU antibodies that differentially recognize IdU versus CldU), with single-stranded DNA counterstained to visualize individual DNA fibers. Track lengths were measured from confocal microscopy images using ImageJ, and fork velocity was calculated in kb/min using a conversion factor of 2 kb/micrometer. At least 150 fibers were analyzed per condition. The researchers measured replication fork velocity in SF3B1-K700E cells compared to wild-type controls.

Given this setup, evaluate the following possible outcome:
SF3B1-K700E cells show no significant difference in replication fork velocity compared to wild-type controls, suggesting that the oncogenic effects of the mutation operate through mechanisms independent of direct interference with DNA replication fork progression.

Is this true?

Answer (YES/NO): NO